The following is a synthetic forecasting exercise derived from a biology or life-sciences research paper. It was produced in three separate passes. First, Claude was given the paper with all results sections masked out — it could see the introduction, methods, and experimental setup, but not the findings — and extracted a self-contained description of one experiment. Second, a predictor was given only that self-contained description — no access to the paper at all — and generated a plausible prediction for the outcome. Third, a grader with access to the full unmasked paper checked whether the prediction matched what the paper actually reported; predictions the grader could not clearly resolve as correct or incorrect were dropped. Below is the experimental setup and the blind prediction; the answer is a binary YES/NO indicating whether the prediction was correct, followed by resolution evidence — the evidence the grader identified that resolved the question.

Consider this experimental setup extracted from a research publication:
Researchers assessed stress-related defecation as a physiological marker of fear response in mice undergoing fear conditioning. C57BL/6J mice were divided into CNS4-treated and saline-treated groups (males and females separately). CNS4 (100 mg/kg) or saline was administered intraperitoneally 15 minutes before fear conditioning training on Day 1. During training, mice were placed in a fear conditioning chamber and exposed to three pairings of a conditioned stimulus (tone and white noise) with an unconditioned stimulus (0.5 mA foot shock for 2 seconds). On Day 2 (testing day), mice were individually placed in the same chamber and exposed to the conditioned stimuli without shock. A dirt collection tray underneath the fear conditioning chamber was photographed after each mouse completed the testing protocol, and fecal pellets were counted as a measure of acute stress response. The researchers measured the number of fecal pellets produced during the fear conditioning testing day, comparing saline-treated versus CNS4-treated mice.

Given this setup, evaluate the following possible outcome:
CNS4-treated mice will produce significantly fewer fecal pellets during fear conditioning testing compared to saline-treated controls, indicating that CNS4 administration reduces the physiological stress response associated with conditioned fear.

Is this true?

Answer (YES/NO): NO